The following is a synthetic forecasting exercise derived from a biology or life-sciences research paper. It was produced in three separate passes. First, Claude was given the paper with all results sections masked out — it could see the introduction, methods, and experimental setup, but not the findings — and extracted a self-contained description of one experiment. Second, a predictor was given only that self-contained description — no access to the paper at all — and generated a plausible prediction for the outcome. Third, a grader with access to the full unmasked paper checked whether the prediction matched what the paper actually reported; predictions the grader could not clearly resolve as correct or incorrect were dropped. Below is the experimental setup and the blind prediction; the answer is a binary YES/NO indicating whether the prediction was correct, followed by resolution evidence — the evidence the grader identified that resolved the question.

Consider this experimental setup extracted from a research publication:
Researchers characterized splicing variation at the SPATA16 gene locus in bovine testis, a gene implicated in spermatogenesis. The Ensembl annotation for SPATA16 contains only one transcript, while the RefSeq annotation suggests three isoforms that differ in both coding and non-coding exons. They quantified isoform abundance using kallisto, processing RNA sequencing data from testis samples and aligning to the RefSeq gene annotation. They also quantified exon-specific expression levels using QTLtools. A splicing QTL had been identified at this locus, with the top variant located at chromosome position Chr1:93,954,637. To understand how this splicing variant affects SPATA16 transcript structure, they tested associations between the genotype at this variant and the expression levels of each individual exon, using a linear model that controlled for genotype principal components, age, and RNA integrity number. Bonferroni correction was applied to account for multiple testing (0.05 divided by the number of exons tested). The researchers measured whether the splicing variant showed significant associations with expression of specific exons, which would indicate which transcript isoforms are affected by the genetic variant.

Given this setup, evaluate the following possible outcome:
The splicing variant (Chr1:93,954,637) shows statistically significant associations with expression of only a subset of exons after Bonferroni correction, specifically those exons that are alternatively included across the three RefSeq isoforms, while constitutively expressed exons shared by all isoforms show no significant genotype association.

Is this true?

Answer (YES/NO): NO